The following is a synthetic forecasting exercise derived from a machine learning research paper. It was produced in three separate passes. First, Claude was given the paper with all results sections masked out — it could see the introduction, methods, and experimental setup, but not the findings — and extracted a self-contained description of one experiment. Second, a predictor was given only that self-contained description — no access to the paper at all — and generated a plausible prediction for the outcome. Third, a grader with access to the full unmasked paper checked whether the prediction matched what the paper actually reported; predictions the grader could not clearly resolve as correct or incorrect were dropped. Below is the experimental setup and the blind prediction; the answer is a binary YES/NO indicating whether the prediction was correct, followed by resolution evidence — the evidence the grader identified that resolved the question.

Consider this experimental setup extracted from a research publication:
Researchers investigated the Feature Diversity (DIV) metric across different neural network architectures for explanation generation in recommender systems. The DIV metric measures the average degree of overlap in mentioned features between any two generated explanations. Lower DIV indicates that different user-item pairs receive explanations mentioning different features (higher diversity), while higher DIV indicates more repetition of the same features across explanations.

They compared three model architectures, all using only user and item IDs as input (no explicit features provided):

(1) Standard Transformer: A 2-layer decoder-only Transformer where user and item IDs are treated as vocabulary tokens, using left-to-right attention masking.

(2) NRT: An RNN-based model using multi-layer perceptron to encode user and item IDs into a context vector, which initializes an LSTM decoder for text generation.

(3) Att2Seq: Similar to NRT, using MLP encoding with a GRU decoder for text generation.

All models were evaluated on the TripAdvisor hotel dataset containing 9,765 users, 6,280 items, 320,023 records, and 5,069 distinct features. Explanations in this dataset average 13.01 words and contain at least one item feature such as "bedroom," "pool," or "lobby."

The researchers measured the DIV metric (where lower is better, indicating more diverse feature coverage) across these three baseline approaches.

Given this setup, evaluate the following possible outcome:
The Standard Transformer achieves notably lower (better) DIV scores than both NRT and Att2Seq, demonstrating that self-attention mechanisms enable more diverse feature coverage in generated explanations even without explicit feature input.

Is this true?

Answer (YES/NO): NO